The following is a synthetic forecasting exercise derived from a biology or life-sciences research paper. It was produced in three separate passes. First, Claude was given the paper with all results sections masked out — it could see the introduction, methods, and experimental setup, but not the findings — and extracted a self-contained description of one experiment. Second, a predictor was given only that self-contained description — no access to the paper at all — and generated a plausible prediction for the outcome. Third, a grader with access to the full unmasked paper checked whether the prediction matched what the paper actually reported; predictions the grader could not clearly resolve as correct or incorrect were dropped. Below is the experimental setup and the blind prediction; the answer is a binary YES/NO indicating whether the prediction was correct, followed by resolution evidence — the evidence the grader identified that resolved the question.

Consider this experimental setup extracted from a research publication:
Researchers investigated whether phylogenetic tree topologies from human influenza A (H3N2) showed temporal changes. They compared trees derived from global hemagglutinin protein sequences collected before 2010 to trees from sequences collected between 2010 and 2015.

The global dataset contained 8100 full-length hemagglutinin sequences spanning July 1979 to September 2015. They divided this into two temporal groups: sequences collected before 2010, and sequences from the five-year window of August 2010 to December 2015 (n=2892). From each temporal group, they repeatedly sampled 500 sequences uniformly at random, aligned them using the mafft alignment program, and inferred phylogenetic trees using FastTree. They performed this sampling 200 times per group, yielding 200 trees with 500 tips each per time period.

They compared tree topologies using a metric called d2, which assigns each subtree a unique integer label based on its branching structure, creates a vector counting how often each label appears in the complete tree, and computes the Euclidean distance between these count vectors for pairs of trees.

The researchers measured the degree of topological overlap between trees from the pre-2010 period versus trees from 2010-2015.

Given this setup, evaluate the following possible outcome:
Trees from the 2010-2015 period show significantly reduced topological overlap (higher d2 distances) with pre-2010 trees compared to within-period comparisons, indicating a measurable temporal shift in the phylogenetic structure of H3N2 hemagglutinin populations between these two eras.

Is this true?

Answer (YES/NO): YES